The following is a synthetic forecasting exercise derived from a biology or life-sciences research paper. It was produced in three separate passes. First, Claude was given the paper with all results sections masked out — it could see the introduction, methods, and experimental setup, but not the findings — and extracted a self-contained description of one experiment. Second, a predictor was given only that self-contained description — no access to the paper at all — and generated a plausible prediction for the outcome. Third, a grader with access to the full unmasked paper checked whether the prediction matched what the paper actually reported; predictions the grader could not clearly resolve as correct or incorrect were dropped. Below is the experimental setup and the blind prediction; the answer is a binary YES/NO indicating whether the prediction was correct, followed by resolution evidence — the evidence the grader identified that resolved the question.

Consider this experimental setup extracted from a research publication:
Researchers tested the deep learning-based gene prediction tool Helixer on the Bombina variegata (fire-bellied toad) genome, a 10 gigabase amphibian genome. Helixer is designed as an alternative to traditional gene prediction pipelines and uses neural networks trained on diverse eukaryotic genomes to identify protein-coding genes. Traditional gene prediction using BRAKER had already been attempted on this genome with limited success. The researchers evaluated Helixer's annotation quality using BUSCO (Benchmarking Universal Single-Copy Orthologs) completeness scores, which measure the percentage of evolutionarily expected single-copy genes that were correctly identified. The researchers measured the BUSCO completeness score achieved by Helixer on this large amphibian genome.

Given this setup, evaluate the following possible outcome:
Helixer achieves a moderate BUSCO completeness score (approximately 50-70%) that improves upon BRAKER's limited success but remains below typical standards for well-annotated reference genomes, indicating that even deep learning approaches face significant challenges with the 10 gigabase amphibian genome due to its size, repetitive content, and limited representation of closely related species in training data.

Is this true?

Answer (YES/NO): NO